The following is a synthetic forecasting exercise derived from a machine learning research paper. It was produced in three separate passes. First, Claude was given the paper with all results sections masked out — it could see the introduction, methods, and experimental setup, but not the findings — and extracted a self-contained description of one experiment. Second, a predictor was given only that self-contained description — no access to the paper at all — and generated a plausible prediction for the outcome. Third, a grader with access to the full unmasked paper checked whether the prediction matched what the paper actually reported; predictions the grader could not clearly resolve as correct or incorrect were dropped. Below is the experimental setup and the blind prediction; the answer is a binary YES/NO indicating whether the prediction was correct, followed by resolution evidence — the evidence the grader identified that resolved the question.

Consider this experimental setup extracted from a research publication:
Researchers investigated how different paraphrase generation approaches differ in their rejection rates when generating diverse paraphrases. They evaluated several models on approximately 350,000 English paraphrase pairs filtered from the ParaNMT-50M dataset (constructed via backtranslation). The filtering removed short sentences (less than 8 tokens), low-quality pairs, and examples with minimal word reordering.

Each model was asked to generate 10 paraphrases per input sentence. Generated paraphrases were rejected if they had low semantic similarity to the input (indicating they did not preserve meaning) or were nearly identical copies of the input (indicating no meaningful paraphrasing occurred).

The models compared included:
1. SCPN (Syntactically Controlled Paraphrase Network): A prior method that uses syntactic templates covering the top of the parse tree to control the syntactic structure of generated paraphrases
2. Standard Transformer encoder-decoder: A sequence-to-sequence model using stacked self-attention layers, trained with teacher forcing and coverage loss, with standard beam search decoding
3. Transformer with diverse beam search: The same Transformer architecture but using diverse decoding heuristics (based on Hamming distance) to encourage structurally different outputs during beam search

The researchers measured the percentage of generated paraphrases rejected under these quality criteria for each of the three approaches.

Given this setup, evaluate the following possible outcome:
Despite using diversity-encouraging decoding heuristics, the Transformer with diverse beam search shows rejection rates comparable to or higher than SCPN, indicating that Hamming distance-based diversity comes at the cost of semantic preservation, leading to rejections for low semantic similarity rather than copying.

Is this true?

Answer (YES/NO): NO